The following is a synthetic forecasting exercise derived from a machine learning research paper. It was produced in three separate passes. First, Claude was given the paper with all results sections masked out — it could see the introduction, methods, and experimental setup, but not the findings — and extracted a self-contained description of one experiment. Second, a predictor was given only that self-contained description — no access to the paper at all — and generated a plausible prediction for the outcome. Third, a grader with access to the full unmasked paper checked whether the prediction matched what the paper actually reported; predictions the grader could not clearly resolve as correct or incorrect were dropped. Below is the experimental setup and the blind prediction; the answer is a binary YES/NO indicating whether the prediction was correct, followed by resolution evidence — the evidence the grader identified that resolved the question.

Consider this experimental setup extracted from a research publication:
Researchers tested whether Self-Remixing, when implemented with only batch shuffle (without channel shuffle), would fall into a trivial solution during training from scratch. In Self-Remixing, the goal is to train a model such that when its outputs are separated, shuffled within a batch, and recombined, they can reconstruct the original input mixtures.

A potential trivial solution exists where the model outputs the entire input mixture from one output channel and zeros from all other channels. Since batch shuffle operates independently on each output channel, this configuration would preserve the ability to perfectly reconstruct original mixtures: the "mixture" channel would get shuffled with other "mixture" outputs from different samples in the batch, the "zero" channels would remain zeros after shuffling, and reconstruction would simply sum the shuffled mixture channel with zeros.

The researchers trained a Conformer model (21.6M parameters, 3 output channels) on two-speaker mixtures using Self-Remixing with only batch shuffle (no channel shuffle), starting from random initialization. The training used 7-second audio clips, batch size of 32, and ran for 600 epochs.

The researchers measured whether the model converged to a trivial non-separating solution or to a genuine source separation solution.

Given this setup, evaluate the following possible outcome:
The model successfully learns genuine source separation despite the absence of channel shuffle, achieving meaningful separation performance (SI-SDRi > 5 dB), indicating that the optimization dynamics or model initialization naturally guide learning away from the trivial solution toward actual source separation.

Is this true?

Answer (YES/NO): NO